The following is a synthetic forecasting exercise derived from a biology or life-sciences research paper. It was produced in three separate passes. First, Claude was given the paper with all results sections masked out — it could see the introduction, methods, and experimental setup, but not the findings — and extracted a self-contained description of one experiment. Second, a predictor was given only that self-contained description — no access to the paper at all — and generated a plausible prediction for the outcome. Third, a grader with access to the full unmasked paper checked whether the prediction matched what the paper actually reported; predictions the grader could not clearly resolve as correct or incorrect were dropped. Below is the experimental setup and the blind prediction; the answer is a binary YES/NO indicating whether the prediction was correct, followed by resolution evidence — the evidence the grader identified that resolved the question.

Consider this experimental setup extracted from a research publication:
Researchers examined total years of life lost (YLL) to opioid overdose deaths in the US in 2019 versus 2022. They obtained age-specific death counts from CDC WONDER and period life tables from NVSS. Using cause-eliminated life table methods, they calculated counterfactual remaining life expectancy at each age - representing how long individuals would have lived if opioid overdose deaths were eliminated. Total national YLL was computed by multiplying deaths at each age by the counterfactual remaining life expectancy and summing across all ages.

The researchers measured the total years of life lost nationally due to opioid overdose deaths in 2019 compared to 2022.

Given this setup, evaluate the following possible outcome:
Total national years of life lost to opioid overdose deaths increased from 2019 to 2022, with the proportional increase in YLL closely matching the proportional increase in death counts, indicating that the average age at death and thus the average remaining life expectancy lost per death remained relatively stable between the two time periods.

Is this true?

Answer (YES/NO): NO